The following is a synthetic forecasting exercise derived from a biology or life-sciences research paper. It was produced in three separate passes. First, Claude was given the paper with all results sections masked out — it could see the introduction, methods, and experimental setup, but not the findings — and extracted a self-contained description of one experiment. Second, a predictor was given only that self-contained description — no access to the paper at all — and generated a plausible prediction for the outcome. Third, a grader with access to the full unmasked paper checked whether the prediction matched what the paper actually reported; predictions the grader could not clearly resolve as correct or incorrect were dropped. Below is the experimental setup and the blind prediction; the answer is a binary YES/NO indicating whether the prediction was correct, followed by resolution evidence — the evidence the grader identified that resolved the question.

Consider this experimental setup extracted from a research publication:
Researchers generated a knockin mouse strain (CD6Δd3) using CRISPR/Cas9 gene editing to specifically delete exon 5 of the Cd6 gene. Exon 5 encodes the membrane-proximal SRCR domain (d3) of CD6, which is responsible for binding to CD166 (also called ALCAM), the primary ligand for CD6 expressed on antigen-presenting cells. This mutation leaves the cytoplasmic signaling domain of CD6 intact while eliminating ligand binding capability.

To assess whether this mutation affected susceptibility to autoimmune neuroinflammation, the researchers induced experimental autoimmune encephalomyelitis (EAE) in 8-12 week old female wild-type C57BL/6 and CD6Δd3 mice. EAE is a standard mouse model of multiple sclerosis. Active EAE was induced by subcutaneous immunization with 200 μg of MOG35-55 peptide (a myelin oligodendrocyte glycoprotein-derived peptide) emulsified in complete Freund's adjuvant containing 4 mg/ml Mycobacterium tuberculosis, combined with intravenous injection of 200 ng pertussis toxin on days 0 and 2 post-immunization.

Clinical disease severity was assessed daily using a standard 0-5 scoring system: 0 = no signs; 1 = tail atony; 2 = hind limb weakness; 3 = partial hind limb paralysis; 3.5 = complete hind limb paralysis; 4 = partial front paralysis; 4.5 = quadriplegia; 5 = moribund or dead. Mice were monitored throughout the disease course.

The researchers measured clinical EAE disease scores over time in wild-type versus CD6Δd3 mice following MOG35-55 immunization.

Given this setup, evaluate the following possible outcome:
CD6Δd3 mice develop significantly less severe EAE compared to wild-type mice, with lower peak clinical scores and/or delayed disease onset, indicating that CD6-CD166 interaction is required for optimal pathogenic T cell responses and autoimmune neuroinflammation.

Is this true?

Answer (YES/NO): NO